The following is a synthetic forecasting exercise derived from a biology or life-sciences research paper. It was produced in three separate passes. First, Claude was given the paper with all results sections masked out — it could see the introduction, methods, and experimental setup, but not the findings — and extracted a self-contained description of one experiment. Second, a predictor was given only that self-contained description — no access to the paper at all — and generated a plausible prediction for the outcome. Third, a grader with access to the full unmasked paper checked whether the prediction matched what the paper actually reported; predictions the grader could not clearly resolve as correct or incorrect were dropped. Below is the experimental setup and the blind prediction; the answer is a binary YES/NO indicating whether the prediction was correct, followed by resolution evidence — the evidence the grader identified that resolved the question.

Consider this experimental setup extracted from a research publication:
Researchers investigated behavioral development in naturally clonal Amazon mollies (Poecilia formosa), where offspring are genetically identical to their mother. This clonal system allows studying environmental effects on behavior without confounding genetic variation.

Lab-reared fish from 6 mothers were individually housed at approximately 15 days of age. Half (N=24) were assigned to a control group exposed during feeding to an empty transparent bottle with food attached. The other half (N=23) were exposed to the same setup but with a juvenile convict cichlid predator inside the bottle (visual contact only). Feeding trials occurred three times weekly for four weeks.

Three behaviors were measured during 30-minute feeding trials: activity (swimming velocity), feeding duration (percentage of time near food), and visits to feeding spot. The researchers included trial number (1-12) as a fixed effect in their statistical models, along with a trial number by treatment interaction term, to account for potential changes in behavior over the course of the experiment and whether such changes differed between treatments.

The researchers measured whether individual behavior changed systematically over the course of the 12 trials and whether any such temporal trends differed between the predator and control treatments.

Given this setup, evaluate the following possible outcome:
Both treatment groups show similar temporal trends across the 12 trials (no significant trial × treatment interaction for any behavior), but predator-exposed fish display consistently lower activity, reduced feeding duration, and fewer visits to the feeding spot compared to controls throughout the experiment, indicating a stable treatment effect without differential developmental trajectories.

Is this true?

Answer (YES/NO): NO